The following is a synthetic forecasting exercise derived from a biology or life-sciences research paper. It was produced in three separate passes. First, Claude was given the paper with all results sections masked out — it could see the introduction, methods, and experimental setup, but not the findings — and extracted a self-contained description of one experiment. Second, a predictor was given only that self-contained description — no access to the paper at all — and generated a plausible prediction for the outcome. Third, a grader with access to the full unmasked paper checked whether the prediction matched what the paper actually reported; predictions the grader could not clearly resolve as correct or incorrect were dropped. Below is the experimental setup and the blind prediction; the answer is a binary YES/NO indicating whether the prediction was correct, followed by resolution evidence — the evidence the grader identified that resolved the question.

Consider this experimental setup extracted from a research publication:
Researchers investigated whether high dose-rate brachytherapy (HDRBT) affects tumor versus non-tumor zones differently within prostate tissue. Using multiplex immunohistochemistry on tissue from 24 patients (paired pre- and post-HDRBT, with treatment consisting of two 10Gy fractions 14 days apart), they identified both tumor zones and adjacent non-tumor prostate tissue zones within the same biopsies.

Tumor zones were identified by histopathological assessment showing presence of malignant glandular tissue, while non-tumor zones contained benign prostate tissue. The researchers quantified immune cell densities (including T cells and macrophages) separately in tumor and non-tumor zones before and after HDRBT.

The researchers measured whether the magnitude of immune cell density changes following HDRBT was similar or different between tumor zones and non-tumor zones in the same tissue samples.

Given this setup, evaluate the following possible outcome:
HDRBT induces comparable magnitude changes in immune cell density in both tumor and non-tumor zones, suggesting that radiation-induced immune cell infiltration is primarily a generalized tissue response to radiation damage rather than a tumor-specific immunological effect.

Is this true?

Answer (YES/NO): NO